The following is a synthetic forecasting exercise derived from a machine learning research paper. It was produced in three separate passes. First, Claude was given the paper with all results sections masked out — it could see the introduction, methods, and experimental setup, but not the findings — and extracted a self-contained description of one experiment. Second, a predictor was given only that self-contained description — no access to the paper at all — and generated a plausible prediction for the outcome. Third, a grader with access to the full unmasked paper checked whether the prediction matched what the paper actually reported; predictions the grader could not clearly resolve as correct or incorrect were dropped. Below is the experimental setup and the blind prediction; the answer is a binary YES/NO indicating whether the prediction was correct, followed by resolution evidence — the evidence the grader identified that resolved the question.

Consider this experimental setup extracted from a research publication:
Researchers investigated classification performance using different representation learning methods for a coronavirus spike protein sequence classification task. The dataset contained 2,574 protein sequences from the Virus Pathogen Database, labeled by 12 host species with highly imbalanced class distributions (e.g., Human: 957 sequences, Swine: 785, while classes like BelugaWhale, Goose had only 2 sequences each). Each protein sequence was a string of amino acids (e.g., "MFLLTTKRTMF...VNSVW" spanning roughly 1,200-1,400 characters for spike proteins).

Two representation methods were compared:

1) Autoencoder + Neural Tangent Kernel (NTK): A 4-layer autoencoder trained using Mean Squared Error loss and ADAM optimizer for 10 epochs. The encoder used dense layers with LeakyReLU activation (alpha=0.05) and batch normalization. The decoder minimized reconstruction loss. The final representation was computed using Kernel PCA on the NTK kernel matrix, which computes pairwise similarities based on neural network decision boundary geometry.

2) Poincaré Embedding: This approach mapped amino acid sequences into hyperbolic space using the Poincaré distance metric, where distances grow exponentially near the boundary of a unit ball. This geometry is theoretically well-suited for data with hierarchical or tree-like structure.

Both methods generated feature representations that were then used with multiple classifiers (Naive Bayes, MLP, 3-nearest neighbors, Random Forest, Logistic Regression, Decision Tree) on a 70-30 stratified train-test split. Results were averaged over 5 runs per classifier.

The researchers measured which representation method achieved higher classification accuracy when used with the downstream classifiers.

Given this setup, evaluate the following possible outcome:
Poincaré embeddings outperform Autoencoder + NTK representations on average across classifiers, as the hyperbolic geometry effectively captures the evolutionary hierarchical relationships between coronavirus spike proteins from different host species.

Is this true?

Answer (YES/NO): NO